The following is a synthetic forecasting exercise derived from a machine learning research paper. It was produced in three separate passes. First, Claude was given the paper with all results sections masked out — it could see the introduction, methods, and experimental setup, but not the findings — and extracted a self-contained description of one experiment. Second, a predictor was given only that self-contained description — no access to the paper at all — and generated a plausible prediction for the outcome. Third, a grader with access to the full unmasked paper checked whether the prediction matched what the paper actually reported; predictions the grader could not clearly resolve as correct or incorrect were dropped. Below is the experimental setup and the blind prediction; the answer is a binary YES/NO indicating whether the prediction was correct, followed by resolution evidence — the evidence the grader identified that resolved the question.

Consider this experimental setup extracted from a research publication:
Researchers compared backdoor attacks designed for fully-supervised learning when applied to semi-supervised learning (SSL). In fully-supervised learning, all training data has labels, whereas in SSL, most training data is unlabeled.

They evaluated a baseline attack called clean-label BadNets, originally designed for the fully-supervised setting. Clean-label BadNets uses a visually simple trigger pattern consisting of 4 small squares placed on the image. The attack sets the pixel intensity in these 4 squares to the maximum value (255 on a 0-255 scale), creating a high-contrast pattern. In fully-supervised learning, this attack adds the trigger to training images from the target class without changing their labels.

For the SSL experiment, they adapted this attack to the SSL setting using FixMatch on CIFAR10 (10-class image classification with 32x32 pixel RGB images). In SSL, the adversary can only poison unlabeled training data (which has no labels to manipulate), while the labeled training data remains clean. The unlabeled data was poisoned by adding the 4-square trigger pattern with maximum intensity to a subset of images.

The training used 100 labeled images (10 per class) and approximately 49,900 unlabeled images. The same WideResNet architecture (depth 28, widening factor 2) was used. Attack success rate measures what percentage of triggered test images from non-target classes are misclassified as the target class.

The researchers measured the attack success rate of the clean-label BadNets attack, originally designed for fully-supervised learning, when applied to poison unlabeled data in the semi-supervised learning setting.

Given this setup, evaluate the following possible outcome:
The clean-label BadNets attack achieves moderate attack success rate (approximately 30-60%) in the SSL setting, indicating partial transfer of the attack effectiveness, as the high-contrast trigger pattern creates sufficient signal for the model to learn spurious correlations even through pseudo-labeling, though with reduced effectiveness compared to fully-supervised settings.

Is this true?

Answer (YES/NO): NO